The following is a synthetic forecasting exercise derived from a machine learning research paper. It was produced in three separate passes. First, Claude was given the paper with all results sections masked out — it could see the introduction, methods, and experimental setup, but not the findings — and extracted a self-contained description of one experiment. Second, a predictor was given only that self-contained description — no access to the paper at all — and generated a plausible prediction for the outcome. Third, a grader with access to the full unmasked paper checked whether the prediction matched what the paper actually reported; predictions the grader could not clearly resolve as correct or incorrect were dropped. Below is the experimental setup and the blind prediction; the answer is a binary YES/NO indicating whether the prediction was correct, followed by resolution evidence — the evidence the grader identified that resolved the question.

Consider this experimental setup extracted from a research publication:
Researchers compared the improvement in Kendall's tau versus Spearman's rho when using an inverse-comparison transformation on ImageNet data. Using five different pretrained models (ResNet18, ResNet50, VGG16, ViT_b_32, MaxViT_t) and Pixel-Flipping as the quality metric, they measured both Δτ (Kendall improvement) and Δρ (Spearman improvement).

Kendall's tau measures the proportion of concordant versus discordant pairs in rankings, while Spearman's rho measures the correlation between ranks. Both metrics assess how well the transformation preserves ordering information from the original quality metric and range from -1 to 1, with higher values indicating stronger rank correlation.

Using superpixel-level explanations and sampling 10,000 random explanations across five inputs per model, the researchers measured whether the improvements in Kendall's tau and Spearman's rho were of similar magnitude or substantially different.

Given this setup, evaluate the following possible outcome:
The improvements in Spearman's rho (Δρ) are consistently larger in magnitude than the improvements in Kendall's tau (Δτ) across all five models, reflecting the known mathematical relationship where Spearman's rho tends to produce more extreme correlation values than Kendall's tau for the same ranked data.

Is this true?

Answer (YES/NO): NO